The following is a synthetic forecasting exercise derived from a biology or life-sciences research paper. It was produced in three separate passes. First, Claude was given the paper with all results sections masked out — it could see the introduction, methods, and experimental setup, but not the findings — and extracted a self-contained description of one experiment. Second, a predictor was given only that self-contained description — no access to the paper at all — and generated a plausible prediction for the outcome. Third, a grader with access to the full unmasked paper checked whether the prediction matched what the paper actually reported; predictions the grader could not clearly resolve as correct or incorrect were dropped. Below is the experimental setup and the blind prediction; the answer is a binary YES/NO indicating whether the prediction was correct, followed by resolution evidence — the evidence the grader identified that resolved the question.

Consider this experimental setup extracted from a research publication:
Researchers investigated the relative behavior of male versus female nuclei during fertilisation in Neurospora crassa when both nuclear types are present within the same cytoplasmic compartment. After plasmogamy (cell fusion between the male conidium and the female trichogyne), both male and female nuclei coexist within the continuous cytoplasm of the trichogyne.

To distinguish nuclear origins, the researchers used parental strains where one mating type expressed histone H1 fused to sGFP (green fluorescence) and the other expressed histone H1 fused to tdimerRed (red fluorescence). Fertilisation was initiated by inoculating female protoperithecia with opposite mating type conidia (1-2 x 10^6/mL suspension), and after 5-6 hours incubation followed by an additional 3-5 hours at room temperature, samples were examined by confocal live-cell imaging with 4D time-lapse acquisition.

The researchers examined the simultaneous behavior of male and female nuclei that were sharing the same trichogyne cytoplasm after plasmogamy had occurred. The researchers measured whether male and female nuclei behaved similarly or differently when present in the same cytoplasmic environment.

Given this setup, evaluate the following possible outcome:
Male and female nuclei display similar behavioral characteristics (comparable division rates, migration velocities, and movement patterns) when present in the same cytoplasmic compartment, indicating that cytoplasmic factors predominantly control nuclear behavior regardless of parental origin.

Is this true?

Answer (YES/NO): NO